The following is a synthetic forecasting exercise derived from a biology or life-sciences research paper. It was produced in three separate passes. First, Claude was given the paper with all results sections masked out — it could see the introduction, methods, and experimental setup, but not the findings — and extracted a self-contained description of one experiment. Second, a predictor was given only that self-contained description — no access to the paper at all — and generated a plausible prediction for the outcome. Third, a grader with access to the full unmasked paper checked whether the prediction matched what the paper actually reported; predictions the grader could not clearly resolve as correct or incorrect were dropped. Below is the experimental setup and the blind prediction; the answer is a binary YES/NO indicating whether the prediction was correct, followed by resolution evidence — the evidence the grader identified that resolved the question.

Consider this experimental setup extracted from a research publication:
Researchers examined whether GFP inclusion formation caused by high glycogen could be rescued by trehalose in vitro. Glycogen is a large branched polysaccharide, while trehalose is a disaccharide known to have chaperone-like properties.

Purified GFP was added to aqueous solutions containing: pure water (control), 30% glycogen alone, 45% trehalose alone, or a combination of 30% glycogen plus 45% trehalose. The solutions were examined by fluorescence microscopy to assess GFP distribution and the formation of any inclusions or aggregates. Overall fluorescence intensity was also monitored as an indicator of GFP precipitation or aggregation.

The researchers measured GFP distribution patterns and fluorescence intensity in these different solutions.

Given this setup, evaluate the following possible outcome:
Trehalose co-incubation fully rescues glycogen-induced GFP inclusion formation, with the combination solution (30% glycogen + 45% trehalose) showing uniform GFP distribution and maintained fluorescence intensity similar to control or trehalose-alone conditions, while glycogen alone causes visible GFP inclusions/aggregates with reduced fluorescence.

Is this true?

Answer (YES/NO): NO